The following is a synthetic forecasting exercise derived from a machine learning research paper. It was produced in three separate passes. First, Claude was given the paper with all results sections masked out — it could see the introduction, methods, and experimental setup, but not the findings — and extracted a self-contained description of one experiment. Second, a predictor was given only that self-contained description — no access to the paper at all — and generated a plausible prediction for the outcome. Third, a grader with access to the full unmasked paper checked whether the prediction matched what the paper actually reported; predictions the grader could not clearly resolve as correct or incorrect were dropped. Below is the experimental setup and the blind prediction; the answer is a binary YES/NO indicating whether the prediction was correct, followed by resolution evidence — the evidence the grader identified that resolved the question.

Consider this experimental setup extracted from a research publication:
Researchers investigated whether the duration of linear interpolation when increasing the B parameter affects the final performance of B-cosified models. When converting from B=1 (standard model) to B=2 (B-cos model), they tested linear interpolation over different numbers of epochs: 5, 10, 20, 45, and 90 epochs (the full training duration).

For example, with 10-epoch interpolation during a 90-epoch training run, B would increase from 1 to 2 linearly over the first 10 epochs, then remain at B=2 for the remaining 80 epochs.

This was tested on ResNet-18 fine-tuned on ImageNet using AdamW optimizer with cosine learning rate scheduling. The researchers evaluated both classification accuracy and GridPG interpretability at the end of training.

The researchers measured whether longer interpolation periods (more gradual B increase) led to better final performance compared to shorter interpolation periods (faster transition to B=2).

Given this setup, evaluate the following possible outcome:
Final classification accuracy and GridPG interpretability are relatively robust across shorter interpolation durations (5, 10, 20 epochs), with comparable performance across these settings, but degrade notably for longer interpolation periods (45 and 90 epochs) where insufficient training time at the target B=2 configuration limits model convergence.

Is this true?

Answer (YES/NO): NO